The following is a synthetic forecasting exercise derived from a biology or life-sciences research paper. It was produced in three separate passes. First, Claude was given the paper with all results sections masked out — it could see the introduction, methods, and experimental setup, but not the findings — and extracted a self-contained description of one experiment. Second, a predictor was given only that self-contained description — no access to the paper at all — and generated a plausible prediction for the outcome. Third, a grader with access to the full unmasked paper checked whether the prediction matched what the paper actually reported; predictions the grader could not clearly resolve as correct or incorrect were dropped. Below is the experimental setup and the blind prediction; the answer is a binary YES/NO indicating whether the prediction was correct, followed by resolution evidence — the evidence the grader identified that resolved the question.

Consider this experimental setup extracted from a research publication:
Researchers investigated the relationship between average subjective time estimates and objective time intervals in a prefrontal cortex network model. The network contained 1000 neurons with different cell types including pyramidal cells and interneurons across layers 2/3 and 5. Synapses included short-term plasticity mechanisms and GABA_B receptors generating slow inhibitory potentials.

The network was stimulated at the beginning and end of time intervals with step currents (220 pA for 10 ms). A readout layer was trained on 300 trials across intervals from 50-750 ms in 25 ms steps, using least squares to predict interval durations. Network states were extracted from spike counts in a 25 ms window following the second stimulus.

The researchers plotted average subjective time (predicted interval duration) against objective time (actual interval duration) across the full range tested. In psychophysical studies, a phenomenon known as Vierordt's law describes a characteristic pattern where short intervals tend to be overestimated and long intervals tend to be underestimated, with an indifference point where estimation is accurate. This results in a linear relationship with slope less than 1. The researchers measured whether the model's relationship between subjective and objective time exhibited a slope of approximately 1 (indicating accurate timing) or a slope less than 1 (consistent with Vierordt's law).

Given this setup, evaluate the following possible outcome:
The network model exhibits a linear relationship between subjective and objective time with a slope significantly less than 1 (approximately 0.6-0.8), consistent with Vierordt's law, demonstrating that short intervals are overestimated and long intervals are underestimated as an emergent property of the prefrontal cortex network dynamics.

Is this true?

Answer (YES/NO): NO